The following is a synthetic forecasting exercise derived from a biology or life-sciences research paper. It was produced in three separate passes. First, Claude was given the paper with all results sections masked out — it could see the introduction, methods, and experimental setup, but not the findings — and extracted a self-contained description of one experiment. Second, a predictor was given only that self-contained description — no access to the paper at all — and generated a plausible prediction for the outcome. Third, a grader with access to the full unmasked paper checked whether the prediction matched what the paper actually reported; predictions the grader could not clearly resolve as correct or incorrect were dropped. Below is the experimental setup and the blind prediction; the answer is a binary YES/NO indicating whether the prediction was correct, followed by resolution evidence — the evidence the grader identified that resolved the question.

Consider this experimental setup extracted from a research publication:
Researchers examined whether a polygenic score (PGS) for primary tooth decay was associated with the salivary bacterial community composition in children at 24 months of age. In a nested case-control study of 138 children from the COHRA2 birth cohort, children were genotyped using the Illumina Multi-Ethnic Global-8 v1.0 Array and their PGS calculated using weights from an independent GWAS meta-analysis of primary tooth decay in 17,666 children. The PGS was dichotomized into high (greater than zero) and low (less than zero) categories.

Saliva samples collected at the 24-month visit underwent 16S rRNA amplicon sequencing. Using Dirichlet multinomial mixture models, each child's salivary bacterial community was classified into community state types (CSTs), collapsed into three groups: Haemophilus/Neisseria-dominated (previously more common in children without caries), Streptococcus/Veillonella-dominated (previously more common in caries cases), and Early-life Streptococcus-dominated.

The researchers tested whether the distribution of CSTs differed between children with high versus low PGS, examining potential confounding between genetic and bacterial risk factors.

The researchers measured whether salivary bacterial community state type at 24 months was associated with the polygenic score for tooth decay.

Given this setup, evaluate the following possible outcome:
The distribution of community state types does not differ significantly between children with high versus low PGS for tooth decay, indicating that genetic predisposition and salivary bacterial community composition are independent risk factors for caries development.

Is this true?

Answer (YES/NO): YES